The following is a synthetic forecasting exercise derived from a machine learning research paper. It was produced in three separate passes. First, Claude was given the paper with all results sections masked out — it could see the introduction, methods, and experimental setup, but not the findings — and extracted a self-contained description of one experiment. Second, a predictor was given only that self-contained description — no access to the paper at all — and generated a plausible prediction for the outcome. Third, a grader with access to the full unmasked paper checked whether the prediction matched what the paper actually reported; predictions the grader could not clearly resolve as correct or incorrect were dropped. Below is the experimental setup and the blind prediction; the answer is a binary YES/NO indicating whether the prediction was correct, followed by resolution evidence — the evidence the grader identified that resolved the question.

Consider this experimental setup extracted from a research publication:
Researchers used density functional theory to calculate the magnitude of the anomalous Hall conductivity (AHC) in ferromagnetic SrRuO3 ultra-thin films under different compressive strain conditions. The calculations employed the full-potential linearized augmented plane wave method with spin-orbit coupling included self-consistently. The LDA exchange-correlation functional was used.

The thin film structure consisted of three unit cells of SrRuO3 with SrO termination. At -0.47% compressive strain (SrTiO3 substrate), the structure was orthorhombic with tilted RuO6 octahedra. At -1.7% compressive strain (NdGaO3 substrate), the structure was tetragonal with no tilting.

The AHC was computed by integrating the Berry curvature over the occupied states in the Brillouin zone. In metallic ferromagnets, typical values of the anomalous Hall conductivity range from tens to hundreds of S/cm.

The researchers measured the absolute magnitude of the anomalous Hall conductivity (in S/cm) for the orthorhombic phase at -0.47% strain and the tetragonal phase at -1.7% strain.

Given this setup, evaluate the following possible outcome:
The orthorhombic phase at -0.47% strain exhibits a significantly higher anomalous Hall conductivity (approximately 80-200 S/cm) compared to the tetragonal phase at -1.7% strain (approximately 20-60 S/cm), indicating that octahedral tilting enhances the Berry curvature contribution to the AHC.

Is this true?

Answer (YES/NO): NO